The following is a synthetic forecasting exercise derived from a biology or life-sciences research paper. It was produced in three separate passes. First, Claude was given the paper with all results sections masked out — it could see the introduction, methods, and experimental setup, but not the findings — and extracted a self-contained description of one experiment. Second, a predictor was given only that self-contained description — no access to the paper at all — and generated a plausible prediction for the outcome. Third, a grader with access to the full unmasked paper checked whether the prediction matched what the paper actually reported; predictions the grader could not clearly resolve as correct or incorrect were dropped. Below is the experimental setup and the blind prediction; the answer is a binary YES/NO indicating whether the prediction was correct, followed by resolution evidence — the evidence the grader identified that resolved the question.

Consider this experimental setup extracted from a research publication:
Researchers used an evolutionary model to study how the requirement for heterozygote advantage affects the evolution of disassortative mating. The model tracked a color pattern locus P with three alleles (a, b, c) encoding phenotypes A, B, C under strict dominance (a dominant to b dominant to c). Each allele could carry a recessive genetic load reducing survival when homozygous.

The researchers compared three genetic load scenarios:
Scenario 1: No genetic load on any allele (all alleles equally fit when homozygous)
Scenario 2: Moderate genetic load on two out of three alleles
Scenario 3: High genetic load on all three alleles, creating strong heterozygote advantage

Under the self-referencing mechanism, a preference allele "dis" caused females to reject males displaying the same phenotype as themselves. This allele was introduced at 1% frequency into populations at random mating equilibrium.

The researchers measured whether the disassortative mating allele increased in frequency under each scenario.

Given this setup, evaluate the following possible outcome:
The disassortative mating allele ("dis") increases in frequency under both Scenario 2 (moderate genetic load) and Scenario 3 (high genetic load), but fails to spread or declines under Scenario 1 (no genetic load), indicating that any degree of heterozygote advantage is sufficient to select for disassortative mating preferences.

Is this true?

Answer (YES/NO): YES